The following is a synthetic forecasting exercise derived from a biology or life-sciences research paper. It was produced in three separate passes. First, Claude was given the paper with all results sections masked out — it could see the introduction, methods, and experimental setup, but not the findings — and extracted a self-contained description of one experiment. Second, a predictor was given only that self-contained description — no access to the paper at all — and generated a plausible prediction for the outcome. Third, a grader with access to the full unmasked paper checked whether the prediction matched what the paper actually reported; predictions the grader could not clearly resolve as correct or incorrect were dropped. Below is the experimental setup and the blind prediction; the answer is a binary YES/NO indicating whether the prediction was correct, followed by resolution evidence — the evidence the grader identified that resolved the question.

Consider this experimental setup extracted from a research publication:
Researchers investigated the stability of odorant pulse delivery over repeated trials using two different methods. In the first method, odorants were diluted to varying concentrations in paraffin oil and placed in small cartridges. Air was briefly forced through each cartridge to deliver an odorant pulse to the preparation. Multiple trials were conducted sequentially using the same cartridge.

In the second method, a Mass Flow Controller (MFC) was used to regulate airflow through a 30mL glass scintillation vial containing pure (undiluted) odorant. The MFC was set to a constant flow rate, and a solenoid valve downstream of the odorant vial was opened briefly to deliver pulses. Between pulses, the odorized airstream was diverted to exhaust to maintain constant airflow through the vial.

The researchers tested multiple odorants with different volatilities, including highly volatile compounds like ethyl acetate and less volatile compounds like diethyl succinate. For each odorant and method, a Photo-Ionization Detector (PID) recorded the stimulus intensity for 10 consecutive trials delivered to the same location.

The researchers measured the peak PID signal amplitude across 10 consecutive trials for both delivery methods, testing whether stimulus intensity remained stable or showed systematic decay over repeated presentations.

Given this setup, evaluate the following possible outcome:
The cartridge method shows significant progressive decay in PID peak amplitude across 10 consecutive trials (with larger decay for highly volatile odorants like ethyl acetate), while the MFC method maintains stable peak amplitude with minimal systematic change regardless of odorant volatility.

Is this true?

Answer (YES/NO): YES